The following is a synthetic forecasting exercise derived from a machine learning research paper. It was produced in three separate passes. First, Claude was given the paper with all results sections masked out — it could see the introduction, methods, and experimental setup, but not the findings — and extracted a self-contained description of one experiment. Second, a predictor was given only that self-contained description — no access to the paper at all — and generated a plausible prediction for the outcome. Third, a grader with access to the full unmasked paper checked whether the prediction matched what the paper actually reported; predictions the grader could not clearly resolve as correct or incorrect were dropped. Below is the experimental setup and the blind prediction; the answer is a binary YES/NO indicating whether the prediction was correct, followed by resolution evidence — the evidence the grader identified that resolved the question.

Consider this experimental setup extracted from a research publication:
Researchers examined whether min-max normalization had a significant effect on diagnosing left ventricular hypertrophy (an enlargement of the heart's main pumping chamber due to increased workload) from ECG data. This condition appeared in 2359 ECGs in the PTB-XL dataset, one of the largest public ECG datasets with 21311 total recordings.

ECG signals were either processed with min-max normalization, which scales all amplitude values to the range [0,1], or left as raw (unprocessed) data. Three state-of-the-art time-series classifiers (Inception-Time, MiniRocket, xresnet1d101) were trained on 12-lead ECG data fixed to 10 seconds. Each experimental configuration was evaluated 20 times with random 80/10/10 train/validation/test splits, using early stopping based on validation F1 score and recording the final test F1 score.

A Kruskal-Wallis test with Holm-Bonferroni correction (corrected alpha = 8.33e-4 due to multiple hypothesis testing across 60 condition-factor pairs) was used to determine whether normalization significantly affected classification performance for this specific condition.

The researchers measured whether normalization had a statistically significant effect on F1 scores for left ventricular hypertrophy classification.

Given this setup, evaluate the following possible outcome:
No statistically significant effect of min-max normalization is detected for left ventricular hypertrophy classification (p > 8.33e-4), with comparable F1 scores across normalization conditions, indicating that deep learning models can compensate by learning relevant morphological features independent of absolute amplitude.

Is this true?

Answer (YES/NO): NO